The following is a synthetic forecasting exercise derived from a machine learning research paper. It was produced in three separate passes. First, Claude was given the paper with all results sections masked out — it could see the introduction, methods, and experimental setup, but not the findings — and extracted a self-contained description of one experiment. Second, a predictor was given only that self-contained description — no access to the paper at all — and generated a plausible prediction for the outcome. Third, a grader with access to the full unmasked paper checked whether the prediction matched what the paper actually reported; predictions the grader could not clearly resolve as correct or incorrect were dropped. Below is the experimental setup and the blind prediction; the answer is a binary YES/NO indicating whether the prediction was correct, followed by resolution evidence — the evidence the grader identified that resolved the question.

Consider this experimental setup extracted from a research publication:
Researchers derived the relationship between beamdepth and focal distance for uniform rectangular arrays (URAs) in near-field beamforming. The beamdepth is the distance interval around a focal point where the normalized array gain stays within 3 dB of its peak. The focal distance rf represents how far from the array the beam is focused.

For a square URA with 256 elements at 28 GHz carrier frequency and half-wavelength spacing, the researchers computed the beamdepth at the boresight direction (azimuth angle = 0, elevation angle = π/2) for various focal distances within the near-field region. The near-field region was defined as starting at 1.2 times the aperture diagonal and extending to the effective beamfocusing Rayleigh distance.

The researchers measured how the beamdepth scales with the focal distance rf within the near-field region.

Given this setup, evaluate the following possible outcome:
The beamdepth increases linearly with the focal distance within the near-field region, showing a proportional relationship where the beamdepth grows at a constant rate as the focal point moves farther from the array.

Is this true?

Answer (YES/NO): NO